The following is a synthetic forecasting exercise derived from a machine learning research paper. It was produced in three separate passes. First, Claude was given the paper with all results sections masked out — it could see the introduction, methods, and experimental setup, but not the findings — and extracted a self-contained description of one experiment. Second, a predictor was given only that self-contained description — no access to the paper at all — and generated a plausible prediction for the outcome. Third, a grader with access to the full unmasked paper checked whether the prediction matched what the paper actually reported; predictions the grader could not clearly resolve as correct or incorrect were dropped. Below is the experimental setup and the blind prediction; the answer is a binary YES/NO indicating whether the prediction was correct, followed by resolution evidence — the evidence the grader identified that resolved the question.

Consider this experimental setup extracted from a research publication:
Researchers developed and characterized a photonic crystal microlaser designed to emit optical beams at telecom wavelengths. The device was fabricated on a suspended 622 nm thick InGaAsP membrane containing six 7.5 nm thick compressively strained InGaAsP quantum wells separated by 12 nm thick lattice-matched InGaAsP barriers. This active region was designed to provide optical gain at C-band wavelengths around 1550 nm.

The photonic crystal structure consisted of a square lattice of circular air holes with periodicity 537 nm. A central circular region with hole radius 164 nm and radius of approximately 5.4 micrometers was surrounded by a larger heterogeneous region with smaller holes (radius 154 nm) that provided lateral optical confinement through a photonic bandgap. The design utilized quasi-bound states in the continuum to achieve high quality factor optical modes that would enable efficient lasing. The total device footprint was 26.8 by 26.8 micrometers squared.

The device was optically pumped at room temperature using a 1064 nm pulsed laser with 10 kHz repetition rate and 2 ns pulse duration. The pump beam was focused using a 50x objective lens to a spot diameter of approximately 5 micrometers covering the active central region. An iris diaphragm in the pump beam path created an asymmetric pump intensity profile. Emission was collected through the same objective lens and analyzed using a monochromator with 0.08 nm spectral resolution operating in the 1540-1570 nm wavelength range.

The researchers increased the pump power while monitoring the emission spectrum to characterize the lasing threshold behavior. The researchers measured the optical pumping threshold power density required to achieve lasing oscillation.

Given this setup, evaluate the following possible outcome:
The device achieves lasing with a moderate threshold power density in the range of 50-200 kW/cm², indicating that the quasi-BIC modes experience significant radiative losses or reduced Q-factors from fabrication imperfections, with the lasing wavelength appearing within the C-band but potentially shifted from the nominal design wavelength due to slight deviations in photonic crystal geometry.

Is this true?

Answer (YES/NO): NO